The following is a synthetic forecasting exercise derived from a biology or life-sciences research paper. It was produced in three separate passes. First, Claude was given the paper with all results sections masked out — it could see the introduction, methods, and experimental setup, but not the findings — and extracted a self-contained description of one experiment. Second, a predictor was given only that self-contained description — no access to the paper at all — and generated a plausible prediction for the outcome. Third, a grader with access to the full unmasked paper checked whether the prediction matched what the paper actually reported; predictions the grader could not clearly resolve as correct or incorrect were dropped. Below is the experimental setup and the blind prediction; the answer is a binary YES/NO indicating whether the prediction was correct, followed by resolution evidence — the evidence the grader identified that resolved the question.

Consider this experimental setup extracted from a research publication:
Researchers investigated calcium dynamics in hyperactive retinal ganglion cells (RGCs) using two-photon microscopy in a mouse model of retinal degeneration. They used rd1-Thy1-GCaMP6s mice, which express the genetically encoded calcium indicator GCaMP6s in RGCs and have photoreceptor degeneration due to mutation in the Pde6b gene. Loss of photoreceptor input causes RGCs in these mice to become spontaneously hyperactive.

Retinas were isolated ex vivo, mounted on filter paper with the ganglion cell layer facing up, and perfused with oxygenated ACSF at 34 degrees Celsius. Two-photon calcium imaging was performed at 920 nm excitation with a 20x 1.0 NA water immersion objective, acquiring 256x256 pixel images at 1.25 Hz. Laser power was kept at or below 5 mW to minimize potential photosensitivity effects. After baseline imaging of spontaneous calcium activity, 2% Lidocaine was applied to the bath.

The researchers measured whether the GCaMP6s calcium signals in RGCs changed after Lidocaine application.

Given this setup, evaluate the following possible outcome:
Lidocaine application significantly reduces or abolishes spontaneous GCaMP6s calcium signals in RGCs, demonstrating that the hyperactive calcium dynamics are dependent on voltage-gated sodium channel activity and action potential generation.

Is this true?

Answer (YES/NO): YES